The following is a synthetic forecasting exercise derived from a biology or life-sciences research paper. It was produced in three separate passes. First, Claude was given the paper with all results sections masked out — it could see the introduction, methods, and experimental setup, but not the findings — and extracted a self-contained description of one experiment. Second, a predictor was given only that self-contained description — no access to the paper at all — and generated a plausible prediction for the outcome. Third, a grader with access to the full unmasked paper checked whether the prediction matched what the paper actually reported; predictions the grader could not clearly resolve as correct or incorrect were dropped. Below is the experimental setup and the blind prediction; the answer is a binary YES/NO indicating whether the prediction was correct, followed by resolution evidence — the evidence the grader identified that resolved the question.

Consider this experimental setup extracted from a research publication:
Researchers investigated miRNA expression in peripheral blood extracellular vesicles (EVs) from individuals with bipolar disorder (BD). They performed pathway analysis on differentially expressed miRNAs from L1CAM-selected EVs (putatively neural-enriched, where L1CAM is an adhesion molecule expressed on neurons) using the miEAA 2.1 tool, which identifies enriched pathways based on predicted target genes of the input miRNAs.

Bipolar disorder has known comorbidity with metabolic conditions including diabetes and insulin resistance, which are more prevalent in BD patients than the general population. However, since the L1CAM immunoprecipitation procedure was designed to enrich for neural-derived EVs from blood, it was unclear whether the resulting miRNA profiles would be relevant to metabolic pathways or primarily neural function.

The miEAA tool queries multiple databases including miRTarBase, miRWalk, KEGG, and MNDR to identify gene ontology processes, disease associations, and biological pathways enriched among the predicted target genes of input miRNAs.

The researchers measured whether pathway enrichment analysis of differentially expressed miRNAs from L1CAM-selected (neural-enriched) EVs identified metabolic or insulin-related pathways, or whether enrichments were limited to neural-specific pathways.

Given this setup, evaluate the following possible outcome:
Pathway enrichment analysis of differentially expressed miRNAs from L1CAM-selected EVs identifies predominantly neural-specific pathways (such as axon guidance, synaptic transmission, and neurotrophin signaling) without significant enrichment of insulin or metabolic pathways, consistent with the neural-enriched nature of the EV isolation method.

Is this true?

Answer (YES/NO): NO